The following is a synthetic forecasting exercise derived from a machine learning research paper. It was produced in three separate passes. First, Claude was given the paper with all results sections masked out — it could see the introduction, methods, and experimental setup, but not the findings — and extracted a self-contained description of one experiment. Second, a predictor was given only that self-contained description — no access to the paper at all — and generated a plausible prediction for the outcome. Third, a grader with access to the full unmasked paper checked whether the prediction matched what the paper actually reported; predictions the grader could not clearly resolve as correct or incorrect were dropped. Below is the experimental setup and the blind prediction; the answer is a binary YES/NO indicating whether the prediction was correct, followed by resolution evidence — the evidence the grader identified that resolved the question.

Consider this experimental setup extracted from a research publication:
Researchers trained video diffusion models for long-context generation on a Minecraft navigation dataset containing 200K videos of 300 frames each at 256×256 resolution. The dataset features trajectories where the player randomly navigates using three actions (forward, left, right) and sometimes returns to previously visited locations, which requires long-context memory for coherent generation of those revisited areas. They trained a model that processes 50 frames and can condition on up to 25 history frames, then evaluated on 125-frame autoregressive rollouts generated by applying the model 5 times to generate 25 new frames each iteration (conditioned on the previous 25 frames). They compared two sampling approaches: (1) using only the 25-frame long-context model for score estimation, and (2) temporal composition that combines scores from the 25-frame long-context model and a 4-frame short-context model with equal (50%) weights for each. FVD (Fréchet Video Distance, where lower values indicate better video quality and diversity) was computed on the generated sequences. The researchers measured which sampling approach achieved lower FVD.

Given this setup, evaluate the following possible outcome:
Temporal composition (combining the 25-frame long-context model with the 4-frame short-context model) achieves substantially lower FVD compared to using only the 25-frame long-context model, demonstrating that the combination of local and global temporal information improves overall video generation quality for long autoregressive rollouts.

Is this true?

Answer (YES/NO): YES